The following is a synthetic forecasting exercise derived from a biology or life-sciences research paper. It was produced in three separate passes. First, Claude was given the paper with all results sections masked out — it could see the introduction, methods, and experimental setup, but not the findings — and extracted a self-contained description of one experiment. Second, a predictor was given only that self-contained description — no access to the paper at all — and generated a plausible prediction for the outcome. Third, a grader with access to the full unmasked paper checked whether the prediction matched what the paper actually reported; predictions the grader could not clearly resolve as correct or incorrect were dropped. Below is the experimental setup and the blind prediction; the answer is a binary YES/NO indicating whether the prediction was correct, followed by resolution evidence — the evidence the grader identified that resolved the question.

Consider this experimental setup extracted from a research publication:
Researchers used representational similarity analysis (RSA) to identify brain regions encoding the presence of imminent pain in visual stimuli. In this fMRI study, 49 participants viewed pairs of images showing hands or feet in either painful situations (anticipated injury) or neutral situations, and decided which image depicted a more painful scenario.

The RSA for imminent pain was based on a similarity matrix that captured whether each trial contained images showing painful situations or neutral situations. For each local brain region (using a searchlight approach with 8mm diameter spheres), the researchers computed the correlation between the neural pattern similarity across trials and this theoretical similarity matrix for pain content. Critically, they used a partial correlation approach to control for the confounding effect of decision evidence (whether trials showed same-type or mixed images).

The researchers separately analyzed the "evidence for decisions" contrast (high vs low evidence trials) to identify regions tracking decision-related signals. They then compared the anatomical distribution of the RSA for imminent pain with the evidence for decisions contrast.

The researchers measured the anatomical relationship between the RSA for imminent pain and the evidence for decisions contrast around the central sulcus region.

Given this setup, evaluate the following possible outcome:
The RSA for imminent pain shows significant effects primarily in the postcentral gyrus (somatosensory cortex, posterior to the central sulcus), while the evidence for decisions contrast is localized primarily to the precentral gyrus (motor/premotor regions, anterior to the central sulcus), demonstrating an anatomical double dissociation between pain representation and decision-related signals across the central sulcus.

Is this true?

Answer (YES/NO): YES